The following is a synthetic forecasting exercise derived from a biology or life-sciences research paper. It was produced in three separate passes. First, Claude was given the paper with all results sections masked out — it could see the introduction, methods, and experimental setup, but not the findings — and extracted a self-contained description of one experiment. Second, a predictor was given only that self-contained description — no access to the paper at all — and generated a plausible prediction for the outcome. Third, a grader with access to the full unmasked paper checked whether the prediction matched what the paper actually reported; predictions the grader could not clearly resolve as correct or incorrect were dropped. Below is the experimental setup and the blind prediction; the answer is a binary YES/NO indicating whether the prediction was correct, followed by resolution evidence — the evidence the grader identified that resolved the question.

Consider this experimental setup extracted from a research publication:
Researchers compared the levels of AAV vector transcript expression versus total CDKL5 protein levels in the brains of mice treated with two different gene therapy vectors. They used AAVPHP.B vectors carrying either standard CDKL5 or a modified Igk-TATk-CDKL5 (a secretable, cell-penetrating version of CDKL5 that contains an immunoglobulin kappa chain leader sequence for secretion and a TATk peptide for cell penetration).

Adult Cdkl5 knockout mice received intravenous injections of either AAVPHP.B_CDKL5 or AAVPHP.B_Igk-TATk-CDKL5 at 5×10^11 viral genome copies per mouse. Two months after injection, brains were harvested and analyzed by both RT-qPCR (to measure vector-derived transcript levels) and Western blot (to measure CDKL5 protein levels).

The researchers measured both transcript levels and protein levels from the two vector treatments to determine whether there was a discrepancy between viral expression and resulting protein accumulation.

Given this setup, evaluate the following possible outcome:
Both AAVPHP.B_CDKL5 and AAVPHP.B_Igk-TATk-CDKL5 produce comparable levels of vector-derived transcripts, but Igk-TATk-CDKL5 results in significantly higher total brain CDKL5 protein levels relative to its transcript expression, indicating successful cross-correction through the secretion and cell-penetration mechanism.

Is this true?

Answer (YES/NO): NO